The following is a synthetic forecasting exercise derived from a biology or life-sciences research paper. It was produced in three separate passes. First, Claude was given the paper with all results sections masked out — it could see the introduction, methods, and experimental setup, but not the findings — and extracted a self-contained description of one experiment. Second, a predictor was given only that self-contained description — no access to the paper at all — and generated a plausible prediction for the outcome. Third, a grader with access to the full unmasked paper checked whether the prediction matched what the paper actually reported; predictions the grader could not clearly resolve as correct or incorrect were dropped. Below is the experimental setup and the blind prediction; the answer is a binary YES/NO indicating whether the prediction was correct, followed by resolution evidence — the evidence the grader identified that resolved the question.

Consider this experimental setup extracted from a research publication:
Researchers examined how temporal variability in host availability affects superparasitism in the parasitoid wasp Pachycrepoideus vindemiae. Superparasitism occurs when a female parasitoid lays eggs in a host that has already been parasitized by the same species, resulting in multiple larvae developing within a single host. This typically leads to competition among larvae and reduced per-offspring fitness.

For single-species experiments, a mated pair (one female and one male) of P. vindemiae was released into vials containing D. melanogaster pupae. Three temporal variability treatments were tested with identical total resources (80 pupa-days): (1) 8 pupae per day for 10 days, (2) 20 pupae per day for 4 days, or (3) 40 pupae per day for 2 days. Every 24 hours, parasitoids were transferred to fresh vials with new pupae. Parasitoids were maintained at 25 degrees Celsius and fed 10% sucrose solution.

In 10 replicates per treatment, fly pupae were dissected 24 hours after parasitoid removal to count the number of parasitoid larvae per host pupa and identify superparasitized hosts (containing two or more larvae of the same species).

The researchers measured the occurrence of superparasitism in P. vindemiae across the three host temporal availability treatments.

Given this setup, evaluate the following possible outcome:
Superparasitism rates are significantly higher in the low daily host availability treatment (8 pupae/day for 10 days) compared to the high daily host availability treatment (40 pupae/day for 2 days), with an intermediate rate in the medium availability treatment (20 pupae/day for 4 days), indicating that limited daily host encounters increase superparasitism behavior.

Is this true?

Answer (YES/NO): NO